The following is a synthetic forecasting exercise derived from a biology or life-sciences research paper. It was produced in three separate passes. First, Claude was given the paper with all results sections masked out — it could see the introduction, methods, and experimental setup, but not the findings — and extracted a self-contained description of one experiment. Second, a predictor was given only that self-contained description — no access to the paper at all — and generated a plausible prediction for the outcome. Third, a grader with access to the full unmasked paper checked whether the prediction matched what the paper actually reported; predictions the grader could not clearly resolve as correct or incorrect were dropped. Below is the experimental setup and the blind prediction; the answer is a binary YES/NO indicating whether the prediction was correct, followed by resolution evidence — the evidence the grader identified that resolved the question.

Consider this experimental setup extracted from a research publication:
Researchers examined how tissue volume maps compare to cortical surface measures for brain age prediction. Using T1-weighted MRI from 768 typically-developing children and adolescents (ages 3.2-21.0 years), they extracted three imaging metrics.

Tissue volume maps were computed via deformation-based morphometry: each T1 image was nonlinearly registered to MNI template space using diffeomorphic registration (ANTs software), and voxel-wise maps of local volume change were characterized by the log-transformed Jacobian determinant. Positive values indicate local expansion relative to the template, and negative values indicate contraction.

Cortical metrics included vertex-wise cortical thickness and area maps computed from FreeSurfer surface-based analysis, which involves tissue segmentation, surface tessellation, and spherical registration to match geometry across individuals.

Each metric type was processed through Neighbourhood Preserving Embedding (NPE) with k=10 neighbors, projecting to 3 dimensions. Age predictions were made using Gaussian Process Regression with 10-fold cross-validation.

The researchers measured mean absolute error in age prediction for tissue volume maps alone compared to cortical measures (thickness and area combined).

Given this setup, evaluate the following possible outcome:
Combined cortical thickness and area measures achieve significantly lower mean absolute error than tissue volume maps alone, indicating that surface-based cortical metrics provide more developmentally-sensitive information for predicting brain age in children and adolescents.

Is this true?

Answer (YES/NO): NO